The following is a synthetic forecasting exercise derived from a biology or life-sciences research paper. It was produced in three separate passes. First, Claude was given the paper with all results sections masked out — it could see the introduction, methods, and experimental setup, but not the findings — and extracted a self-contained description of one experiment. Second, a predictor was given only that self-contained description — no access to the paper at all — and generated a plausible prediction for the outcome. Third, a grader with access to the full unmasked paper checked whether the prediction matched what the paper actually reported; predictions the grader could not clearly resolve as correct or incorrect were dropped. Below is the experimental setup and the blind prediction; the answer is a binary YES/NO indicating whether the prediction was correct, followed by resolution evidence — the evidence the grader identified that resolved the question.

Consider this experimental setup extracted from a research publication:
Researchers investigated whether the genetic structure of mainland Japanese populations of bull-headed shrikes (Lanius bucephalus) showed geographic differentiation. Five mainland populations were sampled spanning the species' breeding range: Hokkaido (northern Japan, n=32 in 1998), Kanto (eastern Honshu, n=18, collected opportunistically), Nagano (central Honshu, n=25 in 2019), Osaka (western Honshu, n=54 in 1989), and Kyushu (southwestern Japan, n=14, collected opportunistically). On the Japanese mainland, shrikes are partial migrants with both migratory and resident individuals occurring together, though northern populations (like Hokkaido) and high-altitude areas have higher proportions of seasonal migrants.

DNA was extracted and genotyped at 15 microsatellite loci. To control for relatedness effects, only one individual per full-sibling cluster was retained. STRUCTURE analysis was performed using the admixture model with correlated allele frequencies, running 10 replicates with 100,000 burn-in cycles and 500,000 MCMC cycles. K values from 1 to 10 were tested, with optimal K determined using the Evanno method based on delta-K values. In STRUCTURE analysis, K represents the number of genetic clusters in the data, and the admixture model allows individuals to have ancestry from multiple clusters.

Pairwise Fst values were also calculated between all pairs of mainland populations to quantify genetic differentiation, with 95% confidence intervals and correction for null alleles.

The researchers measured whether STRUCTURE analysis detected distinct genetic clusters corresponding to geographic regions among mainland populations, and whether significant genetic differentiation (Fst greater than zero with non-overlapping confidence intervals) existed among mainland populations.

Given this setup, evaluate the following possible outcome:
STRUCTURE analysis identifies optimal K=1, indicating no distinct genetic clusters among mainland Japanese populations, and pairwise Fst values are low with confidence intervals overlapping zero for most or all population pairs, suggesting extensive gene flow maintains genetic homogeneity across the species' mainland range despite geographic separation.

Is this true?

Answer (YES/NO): NO